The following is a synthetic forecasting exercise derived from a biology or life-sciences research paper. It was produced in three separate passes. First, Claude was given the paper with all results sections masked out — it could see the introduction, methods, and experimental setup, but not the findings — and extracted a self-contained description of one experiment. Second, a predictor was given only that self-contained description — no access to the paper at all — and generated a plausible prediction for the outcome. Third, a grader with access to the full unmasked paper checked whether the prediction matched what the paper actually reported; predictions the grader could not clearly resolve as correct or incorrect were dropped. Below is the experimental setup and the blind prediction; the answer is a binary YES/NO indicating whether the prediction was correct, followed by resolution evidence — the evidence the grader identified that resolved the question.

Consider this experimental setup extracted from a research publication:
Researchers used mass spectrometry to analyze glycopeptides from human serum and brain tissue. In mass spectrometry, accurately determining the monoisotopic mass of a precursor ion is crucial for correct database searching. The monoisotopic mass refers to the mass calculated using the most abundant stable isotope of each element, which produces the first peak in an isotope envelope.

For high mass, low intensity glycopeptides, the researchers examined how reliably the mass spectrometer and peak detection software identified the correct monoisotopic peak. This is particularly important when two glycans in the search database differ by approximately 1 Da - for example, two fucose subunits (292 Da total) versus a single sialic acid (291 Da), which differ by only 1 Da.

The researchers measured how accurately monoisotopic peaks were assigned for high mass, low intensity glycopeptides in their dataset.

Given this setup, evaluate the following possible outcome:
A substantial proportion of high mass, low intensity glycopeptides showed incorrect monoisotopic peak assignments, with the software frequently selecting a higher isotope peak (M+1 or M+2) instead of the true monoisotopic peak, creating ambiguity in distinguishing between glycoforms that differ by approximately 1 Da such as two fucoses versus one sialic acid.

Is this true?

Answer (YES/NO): YES